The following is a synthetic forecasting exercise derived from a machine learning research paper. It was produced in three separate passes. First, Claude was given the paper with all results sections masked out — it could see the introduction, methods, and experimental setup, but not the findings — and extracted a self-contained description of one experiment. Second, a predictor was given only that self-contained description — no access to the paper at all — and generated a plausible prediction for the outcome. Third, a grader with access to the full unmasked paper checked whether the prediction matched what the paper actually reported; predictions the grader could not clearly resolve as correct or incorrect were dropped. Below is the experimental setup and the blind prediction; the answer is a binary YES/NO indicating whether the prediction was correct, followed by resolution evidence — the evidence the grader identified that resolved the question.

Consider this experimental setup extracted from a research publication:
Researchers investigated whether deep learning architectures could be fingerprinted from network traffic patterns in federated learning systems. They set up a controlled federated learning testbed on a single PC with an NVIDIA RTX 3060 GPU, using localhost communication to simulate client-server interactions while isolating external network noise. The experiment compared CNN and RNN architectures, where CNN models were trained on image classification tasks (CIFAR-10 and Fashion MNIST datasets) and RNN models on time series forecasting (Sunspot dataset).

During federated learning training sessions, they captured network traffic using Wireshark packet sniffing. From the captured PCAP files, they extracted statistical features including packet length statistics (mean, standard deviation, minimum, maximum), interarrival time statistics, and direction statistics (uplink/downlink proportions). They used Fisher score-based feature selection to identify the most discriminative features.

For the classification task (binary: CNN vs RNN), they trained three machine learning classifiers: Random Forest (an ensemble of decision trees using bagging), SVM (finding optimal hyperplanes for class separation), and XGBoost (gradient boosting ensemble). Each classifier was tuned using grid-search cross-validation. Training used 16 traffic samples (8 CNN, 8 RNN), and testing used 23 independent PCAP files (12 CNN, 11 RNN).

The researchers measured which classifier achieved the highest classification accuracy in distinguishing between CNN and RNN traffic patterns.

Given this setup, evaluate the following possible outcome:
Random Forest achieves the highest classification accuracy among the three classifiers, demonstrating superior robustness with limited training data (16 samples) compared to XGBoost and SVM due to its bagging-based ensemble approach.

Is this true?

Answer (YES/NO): YES